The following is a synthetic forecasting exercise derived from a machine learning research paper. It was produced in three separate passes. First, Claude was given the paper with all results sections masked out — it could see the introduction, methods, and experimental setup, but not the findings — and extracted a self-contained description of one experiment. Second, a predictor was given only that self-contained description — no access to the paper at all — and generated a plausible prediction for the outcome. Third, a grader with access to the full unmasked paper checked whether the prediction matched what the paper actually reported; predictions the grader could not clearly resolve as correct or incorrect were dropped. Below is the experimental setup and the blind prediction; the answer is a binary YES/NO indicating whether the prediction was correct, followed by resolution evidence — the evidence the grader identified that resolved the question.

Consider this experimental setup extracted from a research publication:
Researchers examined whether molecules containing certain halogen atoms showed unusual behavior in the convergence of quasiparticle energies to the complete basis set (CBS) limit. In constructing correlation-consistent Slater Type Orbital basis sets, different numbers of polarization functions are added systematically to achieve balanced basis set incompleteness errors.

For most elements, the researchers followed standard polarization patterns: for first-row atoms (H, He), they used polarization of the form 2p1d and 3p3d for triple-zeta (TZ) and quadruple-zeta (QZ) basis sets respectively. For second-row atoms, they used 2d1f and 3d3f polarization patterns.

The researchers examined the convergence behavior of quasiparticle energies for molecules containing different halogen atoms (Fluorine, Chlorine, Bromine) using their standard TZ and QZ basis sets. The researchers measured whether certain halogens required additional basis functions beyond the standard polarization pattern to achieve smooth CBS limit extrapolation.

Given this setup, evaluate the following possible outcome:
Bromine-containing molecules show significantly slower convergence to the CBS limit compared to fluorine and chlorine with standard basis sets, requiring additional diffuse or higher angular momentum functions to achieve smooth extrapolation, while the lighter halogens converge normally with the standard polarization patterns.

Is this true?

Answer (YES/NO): NO